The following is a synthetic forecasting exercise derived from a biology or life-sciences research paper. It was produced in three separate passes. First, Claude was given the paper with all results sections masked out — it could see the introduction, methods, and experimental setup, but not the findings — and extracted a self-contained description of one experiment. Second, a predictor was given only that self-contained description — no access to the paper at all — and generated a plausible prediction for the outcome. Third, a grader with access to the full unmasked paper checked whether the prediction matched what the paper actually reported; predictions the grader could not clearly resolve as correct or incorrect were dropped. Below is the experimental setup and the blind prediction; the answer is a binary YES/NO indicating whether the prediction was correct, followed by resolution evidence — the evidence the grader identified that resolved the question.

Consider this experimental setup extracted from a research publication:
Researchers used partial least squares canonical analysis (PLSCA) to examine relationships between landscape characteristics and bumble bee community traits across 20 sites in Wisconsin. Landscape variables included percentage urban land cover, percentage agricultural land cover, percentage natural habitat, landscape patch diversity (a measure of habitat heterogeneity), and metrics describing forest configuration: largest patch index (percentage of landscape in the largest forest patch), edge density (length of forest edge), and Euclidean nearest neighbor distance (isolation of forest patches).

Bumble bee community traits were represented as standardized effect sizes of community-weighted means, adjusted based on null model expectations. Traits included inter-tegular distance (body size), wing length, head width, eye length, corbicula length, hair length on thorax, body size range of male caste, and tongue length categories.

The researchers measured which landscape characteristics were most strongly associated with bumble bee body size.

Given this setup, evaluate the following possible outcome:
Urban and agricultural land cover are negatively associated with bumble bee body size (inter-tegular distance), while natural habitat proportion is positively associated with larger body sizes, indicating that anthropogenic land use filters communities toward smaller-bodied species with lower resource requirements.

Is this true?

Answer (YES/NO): NO